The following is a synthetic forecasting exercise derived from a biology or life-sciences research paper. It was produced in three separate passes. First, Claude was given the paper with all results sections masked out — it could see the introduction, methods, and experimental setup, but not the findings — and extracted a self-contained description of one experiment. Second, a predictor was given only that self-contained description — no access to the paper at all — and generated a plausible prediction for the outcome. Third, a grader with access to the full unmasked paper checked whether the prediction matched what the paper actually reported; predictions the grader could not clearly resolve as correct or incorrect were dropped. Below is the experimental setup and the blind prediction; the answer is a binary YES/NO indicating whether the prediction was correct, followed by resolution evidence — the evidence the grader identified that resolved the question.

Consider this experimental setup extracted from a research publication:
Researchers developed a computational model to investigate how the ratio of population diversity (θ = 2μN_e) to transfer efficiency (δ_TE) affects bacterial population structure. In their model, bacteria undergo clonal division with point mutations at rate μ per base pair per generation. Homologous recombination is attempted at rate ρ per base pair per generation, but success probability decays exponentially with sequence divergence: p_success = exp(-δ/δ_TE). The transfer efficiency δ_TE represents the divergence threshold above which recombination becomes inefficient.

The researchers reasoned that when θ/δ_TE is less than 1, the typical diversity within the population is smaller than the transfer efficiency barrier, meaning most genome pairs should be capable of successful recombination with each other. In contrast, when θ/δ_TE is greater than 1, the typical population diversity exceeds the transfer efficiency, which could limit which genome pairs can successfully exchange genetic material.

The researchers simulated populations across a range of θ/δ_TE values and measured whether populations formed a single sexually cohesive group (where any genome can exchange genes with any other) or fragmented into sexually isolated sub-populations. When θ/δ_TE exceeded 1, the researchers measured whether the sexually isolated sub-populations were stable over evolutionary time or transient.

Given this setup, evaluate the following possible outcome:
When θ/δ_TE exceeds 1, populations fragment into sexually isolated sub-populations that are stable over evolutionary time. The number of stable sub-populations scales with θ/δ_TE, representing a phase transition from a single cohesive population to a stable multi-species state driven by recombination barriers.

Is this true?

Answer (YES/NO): NO